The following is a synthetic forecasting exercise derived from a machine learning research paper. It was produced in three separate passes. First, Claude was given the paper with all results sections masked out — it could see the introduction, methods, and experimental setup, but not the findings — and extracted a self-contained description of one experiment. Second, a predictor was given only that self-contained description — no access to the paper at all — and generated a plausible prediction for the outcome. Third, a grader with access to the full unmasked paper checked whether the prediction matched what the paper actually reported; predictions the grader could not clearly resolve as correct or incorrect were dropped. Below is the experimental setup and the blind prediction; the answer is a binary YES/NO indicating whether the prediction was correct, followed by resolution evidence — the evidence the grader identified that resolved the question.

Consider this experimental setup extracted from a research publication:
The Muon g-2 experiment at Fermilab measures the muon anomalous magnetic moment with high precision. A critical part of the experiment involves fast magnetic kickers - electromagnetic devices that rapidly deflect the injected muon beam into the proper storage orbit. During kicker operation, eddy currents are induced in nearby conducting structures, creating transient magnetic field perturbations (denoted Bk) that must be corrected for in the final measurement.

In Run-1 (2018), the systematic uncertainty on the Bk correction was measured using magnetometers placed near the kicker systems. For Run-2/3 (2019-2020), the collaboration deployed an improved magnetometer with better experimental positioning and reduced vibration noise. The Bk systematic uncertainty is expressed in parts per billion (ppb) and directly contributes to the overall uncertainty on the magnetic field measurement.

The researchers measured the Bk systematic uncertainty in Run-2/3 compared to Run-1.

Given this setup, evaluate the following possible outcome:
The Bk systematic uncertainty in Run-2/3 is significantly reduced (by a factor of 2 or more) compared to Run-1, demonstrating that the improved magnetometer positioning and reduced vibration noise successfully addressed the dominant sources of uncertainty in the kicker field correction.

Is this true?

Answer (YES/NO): YES